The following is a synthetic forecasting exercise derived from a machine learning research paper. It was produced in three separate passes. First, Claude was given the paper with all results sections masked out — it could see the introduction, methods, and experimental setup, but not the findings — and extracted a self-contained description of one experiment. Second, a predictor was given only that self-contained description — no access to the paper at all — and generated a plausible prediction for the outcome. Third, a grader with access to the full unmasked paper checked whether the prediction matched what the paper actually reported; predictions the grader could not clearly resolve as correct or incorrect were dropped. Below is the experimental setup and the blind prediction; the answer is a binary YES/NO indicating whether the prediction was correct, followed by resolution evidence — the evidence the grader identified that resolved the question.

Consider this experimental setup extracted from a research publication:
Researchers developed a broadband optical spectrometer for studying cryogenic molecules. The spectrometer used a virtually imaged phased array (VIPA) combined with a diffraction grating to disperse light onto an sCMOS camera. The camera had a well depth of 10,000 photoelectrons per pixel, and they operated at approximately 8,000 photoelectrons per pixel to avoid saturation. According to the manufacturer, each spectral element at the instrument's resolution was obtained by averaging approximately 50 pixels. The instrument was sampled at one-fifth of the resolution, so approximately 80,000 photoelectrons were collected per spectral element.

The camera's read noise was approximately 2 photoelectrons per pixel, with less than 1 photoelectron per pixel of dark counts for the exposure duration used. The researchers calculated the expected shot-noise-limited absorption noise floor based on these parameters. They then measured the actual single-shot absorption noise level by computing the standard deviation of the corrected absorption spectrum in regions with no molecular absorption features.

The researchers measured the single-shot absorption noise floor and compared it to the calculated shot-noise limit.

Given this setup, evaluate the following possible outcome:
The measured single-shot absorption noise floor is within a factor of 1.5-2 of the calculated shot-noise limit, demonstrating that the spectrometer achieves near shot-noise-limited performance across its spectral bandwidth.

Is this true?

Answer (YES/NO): NO